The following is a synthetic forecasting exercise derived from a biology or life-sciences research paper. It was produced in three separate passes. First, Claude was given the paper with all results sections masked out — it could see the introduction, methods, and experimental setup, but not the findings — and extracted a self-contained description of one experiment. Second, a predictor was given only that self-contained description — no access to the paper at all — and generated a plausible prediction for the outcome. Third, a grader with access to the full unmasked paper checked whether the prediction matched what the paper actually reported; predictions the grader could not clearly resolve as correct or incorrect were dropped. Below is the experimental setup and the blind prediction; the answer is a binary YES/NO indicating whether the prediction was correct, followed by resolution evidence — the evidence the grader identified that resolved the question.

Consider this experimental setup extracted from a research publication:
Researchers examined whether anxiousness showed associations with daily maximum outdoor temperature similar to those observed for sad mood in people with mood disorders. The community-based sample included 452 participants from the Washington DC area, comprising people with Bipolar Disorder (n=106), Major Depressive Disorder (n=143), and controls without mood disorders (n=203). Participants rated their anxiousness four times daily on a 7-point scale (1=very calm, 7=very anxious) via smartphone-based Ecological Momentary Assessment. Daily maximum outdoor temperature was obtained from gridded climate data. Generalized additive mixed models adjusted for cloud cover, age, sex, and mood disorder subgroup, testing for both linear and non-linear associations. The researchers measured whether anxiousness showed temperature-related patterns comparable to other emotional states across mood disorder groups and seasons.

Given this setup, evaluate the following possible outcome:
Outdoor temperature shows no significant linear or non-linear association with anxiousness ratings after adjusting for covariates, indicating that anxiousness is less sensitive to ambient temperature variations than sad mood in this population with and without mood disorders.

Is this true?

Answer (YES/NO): NO